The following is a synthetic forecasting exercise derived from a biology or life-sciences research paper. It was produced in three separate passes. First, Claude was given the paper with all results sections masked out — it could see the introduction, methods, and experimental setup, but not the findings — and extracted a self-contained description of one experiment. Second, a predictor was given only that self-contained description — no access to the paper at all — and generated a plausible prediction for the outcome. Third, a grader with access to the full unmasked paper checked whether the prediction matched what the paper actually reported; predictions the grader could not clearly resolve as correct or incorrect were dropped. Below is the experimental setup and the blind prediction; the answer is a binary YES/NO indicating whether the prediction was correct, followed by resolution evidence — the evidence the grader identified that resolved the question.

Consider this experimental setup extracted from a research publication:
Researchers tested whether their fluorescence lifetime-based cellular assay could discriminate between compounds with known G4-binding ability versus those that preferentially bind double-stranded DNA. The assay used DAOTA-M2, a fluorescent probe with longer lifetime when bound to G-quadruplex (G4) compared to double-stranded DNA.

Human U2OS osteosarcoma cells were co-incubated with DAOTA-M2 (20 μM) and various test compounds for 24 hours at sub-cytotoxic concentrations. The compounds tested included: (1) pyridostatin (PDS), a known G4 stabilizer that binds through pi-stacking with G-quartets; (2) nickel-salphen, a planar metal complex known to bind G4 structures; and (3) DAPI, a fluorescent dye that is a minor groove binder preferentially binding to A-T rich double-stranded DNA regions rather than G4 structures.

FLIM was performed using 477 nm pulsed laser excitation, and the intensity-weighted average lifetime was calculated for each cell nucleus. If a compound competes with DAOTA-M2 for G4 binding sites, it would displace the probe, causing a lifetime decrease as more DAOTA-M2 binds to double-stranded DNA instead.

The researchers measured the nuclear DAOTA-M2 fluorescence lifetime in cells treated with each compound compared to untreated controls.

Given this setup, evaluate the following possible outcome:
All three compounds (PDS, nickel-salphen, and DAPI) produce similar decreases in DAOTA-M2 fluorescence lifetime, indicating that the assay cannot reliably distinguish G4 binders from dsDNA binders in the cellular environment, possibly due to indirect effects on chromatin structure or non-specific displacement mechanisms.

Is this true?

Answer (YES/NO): NO